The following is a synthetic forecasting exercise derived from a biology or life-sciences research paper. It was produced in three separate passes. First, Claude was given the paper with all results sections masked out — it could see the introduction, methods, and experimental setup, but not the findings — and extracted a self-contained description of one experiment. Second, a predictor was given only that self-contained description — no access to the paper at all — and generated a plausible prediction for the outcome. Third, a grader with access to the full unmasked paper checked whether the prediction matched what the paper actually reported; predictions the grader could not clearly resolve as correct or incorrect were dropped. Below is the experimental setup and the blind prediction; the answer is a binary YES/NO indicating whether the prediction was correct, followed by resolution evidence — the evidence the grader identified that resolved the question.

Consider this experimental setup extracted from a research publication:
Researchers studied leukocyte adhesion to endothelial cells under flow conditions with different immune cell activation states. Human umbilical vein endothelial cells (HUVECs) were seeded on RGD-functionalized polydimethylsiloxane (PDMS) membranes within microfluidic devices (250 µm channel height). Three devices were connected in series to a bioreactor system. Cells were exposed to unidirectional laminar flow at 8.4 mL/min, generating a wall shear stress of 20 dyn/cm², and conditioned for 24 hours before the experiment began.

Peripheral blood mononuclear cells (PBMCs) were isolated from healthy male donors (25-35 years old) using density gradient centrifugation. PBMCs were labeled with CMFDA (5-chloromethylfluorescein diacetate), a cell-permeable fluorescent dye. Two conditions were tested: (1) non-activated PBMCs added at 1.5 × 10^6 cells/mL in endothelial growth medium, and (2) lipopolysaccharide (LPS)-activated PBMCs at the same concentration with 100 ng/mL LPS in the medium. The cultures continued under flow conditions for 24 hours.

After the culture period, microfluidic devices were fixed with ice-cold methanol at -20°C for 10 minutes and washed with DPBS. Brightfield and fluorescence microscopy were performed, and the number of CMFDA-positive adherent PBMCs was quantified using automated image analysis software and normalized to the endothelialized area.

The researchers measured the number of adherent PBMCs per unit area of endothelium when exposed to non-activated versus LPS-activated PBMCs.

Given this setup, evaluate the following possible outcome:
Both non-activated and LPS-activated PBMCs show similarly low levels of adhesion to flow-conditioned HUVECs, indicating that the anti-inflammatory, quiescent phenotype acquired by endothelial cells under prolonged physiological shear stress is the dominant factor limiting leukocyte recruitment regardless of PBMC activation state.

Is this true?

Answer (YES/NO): NO